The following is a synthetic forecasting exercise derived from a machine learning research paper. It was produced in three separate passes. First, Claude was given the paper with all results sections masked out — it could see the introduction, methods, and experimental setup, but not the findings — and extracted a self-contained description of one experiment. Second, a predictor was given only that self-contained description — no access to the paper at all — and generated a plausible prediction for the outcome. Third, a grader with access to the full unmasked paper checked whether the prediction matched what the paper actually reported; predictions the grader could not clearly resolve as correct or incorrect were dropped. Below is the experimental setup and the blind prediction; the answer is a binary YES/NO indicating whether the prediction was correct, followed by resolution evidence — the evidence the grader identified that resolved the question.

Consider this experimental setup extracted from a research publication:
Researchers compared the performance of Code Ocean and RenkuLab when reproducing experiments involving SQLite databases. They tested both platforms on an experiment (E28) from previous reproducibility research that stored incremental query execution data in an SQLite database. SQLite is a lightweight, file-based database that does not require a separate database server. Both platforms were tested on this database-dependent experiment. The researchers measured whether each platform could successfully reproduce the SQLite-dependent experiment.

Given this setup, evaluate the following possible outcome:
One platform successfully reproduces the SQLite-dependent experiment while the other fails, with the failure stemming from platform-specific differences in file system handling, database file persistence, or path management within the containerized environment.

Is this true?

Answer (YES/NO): NO